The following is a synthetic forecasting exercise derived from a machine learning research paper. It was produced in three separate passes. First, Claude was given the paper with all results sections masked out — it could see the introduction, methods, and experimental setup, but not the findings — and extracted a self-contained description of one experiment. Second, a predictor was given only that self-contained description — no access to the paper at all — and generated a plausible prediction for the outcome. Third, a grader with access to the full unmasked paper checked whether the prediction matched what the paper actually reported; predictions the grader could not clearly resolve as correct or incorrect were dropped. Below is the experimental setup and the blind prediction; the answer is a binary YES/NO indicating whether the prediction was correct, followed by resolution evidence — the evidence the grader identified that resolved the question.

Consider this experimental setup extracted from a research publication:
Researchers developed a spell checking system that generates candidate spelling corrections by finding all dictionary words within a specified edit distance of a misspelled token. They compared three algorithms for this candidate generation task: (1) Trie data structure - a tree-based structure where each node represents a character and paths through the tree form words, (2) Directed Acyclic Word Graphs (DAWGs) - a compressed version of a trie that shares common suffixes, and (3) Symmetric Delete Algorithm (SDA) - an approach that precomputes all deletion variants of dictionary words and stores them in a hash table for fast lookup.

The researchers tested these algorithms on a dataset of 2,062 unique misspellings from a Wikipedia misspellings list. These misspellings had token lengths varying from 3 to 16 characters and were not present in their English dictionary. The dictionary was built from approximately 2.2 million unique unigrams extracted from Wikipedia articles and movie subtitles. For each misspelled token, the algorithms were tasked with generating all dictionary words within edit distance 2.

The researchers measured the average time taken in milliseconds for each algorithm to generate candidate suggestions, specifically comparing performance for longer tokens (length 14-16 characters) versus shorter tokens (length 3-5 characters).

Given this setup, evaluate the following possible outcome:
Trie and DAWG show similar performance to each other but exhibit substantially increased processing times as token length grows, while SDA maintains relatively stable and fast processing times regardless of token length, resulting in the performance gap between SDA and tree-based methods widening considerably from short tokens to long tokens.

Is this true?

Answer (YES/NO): NO